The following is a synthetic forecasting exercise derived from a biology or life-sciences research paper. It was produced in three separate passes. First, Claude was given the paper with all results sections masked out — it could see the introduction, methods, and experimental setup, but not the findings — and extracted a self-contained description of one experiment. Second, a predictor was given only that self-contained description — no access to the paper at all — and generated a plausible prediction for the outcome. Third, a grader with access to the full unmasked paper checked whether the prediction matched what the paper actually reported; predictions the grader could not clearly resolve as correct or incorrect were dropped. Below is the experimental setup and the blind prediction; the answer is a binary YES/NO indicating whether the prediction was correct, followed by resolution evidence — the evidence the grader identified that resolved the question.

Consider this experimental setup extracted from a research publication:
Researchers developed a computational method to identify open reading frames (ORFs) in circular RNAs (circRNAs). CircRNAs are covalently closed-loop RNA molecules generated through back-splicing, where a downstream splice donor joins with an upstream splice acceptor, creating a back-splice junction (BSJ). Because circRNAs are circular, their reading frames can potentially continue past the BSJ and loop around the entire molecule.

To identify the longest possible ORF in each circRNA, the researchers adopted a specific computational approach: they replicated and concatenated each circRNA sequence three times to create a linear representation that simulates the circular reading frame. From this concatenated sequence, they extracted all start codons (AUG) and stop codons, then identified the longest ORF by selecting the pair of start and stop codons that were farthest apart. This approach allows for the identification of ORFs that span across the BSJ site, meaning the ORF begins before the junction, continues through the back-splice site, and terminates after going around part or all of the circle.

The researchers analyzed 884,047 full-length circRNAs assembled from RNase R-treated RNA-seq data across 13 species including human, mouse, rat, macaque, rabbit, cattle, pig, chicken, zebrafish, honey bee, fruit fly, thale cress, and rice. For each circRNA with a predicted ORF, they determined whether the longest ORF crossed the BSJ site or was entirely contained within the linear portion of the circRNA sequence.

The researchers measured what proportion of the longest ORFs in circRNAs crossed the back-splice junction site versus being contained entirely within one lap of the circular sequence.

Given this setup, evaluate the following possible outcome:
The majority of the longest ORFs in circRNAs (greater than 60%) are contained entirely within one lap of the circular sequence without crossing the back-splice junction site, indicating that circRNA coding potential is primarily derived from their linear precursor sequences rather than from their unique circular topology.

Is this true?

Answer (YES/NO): NO